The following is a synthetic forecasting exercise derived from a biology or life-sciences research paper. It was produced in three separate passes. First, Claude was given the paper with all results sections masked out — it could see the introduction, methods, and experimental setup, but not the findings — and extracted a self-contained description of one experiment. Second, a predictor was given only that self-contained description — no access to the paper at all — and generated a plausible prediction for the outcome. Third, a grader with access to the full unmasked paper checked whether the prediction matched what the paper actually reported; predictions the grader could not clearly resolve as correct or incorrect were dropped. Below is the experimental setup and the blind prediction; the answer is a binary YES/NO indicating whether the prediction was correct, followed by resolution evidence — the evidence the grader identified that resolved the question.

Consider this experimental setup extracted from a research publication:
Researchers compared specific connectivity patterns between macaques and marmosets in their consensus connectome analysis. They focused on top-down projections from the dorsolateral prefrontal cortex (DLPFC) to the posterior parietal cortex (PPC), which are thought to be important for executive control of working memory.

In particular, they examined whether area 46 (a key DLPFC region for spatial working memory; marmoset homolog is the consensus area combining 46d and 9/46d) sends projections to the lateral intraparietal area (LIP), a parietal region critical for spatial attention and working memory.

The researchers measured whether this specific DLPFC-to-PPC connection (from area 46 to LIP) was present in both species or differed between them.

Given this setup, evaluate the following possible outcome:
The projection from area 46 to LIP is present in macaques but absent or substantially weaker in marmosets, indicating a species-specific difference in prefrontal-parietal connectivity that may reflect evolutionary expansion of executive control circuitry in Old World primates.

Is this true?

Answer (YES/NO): YES